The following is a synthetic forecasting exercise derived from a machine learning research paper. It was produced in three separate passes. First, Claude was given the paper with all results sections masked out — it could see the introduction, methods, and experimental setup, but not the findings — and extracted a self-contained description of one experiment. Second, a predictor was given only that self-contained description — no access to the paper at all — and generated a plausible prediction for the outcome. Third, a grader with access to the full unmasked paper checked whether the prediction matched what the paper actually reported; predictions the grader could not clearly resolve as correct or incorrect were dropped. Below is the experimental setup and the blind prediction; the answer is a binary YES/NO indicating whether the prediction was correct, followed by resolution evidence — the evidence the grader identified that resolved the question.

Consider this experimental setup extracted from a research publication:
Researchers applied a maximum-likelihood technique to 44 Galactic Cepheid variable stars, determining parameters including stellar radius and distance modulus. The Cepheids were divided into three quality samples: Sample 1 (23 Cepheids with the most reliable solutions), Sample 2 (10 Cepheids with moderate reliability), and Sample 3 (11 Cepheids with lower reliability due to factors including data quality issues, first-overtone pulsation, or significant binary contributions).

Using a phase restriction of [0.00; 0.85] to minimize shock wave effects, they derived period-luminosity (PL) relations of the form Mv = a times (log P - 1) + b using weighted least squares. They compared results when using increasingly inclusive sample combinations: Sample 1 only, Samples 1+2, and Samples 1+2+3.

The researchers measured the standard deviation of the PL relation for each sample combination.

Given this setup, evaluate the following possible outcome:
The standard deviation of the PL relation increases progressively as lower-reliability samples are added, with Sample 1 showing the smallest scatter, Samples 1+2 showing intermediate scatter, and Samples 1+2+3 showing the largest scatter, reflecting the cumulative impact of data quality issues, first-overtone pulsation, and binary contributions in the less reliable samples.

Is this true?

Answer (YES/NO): YES